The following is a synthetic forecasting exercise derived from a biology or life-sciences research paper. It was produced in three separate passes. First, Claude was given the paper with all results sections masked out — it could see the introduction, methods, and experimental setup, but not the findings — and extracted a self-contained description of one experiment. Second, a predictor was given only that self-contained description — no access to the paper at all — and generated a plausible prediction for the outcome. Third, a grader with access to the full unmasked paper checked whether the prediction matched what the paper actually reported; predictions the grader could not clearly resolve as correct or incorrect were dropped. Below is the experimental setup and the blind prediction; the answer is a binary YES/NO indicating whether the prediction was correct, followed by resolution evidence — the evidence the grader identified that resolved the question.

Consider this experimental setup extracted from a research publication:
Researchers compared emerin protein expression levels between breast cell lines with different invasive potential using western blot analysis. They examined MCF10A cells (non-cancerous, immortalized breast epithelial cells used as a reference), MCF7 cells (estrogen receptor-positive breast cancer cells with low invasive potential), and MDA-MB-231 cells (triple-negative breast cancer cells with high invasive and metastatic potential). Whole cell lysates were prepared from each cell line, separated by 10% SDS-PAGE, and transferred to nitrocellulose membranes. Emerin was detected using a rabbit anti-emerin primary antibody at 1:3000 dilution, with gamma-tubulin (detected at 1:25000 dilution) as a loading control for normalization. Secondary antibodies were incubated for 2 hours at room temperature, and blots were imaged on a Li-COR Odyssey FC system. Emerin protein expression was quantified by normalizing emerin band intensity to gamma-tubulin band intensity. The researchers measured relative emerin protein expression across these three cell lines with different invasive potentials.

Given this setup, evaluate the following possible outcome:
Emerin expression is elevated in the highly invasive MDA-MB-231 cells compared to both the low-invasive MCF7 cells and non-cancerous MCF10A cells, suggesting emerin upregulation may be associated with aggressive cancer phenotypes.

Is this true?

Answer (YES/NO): NO